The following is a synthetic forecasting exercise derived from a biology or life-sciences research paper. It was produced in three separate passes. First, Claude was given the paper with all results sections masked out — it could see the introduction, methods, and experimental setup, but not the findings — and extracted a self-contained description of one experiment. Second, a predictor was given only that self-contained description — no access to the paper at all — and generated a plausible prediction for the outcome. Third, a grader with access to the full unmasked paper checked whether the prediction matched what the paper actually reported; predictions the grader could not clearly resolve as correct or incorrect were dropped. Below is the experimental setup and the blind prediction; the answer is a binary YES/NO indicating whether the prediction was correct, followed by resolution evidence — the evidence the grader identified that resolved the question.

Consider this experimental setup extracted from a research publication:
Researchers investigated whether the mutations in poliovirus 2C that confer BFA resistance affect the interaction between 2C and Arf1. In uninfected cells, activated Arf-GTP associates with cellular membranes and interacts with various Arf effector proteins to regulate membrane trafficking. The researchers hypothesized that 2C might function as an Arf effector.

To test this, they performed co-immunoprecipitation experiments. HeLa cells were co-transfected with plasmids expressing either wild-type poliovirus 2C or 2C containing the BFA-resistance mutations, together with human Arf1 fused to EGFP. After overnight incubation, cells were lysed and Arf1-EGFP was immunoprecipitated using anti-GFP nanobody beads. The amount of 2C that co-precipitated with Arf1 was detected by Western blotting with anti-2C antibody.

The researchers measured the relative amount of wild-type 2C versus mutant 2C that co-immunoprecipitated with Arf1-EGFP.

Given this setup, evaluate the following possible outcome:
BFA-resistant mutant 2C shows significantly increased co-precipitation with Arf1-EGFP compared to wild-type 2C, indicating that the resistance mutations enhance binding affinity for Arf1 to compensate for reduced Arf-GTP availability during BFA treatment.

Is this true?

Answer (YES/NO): YES